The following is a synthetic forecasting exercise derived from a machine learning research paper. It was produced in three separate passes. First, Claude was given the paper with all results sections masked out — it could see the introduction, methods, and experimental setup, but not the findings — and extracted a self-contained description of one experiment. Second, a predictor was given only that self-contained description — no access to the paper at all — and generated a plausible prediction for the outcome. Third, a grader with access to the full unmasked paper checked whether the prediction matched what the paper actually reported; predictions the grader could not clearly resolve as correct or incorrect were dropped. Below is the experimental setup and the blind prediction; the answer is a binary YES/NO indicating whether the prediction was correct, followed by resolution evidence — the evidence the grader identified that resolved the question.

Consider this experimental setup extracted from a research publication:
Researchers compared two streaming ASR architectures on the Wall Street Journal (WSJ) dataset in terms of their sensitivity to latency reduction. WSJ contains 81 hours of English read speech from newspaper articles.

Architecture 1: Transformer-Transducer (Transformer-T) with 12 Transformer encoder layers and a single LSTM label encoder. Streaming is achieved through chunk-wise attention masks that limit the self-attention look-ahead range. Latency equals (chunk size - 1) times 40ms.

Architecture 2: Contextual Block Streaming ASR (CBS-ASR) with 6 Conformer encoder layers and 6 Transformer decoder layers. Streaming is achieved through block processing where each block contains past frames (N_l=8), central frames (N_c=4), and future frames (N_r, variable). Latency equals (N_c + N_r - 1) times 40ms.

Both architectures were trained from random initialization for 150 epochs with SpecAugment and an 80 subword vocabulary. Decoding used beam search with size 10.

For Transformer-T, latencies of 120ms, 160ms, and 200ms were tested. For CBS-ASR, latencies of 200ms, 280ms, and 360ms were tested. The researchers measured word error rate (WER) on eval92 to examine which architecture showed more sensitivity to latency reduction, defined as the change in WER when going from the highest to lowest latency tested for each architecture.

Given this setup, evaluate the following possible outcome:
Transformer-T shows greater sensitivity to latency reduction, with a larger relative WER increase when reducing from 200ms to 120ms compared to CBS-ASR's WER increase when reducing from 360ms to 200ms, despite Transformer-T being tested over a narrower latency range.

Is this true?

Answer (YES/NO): YES